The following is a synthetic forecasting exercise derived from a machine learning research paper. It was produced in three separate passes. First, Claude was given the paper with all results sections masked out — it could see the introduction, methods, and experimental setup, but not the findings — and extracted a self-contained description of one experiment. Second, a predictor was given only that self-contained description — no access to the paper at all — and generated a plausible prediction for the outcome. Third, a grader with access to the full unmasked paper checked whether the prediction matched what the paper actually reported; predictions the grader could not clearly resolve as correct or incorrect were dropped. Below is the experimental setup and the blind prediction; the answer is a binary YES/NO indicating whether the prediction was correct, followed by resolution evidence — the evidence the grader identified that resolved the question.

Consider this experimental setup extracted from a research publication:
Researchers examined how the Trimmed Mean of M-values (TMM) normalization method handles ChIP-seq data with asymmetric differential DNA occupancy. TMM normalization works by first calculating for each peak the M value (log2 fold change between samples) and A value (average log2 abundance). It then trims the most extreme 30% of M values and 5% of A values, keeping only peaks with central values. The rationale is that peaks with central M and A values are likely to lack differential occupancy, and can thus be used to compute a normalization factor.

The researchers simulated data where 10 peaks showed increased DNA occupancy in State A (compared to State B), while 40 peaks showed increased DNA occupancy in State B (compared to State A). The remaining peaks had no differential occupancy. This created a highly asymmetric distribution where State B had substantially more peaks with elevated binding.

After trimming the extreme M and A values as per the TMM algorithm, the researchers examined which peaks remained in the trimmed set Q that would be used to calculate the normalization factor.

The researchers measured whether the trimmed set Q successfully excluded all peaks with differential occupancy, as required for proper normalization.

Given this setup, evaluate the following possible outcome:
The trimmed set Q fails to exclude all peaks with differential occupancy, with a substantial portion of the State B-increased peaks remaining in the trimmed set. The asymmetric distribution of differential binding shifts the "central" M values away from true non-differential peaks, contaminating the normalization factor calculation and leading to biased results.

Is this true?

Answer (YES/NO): YES